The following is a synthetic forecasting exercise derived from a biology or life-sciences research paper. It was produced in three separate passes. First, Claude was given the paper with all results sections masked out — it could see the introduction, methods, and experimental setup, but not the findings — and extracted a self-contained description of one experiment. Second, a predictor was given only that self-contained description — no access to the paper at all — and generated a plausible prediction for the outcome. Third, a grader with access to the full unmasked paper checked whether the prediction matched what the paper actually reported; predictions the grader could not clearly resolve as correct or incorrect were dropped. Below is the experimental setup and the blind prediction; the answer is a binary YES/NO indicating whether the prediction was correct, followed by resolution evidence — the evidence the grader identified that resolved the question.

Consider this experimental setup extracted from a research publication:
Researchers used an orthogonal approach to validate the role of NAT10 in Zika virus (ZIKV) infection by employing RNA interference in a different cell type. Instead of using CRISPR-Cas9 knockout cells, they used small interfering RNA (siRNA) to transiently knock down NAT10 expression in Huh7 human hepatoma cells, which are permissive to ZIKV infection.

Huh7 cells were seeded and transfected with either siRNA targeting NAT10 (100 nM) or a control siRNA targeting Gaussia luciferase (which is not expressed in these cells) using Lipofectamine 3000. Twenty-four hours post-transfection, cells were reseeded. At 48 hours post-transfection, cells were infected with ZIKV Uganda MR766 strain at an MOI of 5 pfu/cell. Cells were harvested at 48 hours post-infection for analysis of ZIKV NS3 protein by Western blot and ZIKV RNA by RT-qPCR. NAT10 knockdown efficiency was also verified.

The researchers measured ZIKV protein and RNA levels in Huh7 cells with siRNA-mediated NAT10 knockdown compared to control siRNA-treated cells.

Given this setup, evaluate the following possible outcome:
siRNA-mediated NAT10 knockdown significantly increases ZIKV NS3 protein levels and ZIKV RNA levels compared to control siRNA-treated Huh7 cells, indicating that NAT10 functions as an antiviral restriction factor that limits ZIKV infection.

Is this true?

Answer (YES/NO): YES